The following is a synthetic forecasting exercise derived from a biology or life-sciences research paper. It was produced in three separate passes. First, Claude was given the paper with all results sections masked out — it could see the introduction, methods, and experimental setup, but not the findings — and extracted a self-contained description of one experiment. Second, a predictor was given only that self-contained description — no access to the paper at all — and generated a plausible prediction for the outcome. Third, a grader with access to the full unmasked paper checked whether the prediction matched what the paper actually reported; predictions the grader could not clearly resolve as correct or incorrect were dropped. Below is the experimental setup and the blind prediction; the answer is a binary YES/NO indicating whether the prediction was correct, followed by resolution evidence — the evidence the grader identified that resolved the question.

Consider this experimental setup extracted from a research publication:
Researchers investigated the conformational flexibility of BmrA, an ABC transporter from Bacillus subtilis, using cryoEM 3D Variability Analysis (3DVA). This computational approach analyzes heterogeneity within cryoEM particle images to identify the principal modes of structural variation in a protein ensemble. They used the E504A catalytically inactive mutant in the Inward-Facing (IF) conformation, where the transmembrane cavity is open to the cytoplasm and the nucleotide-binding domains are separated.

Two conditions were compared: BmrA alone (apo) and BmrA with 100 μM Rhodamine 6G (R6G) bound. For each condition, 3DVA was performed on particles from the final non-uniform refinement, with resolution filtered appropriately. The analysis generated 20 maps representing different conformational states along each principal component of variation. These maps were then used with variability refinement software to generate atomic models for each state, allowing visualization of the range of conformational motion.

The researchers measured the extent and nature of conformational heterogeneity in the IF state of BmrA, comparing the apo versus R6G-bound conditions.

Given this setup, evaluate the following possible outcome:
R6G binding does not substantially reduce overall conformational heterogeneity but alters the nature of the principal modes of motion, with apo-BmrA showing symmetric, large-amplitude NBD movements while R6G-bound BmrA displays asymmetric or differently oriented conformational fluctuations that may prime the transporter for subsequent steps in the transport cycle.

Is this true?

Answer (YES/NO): NO